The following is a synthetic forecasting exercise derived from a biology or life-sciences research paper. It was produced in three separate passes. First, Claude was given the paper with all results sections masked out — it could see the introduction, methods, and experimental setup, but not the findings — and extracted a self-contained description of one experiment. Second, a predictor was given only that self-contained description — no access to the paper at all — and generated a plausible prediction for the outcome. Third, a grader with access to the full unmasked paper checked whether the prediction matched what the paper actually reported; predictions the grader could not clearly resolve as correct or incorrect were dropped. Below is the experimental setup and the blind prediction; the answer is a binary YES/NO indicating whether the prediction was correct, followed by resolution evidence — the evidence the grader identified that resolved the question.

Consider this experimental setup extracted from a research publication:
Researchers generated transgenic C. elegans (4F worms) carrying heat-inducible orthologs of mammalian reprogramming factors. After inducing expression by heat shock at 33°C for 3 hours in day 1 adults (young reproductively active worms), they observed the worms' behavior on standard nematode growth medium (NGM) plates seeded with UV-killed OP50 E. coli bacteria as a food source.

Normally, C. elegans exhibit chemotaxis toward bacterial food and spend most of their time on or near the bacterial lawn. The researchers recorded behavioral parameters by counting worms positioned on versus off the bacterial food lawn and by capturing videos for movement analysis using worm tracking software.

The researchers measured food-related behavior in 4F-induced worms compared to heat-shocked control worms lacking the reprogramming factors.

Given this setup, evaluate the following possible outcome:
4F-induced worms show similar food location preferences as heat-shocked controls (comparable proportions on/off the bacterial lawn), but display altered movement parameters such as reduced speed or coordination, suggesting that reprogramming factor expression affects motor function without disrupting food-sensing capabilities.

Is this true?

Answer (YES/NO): NO